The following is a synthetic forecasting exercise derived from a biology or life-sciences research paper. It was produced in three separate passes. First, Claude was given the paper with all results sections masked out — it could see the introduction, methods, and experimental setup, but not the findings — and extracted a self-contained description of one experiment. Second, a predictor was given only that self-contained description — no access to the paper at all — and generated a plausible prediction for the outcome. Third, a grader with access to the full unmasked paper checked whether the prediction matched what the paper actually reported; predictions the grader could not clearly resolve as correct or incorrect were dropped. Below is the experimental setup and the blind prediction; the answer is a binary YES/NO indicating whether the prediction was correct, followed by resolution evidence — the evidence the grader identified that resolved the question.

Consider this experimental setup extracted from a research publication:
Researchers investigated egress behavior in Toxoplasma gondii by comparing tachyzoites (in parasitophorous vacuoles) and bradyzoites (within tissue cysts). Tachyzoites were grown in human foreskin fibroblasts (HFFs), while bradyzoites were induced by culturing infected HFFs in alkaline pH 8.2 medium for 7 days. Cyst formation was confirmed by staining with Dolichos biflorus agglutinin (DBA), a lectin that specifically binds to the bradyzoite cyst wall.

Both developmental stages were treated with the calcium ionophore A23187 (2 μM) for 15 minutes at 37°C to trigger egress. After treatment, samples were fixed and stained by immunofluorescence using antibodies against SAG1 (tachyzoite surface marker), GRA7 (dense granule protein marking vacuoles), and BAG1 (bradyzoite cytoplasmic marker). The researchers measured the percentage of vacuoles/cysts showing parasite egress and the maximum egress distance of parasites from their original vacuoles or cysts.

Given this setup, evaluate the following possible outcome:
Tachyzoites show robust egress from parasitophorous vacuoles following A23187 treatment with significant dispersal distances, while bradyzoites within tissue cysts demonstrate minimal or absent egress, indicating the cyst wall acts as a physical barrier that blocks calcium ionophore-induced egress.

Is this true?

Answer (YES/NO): NO